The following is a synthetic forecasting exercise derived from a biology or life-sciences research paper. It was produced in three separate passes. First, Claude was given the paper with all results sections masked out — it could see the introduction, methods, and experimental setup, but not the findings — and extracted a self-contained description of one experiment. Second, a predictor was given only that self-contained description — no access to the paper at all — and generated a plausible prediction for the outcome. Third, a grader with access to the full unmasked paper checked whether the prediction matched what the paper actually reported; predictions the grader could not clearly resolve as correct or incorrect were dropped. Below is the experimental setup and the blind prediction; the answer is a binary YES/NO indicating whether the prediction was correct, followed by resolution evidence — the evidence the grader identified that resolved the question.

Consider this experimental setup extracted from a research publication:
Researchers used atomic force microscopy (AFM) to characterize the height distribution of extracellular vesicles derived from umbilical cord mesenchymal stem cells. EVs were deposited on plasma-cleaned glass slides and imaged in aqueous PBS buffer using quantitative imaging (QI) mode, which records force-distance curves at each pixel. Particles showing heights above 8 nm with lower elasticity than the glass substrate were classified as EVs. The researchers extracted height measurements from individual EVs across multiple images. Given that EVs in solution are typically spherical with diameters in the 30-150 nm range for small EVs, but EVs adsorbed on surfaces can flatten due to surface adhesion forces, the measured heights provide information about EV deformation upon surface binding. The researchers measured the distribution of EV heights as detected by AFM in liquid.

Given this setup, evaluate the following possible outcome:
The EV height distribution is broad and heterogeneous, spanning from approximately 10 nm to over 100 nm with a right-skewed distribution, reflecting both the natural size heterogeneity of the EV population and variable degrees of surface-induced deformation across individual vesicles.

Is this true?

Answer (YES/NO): NO